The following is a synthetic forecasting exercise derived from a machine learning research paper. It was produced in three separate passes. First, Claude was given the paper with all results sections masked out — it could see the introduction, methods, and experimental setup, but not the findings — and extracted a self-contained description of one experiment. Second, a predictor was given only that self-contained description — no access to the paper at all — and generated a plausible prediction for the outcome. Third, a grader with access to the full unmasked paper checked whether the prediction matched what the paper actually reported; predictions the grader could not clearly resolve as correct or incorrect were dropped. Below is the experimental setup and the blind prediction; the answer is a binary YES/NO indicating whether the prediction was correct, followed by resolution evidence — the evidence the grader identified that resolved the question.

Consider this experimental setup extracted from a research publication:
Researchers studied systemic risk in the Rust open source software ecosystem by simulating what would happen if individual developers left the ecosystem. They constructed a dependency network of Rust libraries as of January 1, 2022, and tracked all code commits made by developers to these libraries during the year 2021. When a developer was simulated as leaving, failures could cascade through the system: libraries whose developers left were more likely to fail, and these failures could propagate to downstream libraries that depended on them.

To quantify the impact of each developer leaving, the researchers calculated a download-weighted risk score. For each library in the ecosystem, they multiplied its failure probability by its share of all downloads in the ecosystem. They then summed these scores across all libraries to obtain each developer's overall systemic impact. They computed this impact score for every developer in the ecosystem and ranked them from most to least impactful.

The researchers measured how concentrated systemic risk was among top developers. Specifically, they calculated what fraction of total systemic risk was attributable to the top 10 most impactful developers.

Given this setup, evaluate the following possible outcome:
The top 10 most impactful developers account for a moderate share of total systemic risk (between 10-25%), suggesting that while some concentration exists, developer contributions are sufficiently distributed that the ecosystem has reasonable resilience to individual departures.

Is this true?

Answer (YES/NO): NO